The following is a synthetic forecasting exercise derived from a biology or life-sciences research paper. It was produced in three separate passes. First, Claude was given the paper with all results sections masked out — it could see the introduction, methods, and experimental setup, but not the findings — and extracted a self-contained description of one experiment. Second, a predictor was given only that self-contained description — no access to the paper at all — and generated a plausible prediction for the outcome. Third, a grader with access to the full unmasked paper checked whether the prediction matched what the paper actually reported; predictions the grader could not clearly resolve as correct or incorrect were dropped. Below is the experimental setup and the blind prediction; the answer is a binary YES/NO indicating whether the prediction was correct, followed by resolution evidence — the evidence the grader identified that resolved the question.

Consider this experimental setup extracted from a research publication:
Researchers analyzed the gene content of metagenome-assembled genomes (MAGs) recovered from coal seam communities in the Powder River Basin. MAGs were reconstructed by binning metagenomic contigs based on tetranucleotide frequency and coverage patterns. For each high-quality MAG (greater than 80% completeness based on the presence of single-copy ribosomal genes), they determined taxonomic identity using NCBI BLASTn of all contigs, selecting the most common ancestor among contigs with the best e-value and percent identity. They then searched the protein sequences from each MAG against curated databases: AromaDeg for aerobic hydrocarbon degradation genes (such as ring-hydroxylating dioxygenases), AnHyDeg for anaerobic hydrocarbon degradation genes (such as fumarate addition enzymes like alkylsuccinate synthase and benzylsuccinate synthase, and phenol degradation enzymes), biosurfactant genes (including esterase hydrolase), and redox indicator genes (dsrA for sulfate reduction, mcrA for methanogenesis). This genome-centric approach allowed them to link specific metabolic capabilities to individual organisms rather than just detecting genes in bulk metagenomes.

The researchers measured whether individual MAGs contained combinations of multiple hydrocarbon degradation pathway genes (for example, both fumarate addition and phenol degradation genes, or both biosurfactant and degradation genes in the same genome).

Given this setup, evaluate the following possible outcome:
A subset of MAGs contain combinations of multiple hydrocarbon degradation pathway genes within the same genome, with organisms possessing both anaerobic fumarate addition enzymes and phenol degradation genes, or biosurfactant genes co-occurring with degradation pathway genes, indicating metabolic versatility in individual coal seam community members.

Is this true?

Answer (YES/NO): YES